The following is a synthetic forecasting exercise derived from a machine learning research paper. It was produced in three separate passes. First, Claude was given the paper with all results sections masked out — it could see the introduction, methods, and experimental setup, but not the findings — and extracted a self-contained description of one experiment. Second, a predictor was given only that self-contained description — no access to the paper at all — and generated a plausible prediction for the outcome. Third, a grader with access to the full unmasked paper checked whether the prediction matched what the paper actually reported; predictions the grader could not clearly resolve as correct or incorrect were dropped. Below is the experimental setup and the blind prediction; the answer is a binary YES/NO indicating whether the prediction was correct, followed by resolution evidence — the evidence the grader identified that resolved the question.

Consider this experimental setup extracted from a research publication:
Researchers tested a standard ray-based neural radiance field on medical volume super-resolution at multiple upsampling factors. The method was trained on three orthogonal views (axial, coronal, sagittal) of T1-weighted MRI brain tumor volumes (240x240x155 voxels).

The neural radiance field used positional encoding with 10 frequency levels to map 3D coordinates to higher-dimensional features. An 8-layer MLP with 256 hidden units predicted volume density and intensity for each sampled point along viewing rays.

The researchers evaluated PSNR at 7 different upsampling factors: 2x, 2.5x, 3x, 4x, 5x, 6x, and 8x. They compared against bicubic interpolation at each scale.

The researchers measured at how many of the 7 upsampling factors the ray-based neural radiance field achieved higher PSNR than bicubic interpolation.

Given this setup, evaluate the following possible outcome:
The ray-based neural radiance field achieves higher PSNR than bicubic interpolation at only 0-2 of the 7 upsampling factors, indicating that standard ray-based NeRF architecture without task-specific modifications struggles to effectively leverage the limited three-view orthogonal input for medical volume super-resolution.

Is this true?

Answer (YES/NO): YES